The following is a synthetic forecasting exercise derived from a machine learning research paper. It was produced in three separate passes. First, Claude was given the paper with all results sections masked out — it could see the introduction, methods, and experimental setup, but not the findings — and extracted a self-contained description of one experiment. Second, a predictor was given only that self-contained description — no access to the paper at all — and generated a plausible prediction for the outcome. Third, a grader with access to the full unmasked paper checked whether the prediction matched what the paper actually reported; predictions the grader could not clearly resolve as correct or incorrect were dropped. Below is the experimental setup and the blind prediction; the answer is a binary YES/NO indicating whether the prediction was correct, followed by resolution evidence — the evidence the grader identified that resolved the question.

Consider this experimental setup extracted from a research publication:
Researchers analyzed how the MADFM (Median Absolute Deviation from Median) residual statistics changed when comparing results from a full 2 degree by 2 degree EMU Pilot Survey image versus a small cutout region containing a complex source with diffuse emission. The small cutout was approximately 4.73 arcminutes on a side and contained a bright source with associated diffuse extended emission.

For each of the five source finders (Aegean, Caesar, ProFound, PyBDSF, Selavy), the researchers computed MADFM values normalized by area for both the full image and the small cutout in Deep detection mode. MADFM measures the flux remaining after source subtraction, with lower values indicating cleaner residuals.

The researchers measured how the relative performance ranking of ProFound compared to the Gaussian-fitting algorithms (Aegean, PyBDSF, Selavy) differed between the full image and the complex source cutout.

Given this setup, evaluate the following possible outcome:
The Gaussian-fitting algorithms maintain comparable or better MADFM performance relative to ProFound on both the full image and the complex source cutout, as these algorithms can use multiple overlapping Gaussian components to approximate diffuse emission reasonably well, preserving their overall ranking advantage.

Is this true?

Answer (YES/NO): NO